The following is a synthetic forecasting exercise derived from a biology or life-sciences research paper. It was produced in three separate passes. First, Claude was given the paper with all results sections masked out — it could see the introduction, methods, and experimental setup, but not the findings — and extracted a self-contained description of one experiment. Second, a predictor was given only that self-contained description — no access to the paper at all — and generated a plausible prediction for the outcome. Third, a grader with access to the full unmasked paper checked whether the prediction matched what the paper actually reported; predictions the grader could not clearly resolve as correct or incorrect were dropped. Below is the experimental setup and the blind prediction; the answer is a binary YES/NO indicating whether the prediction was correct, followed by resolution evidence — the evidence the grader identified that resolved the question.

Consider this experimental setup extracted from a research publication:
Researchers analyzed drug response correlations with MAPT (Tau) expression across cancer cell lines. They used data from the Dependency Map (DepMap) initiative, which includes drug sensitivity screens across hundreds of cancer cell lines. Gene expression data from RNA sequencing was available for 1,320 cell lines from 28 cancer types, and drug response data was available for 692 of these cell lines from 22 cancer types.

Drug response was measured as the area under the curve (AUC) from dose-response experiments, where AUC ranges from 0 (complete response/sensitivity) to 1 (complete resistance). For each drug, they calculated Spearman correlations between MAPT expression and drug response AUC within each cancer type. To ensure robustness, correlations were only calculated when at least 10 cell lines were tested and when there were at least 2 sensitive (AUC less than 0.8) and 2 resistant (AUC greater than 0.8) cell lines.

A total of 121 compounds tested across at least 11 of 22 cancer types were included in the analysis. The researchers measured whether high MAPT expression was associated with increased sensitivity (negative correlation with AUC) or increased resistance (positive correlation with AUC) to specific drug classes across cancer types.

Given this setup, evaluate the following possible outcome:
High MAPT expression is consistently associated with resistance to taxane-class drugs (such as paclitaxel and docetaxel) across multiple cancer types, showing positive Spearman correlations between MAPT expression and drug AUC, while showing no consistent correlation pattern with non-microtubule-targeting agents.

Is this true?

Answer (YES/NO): NO